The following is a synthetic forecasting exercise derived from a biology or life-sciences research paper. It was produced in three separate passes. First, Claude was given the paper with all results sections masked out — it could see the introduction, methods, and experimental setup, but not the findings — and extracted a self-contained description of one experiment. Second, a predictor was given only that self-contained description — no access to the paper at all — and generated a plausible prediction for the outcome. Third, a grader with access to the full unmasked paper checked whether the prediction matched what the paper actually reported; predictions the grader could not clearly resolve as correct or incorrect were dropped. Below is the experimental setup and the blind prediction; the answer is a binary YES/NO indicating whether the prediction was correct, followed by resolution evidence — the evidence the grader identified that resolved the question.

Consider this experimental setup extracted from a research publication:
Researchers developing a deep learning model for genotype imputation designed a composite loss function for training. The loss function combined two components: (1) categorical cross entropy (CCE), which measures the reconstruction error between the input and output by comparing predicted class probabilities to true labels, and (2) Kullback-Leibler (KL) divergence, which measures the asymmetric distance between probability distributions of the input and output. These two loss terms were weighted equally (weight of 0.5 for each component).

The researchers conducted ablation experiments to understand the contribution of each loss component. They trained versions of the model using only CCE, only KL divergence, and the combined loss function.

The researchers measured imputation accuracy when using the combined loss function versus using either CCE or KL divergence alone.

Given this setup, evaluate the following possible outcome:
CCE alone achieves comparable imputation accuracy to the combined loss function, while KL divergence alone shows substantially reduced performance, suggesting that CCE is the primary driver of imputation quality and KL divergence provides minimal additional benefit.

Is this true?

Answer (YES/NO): NO